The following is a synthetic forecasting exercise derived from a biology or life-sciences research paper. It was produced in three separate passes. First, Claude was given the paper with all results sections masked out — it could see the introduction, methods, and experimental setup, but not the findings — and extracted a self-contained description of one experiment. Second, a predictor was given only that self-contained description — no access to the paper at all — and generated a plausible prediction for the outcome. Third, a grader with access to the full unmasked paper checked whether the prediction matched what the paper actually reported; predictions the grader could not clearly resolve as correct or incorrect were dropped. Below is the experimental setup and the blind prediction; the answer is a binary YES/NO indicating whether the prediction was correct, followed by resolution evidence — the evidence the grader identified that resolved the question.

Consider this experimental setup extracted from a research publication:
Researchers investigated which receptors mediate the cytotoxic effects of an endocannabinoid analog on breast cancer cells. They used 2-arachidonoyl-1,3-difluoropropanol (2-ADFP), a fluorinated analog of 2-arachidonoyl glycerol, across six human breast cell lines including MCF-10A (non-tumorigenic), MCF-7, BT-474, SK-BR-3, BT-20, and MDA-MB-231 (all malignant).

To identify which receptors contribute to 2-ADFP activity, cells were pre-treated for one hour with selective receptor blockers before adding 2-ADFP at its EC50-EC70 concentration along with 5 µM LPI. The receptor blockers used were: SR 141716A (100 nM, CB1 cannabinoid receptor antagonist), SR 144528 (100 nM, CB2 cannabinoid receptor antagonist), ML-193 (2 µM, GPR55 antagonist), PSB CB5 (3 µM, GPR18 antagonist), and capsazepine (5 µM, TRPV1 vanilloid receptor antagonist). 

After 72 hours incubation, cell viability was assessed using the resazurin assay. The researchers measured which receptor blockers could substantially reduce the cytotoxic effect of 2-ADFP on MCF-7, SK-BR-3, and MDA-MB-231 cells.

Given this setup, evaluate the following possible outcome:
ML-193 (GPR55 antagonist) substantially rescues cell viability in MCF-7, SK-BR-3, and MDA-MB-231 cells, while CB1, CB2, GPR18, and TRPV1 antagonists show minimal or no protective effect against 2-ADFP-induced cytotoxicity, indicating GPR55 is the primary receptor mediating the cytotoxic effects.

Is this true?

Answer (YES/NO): NO